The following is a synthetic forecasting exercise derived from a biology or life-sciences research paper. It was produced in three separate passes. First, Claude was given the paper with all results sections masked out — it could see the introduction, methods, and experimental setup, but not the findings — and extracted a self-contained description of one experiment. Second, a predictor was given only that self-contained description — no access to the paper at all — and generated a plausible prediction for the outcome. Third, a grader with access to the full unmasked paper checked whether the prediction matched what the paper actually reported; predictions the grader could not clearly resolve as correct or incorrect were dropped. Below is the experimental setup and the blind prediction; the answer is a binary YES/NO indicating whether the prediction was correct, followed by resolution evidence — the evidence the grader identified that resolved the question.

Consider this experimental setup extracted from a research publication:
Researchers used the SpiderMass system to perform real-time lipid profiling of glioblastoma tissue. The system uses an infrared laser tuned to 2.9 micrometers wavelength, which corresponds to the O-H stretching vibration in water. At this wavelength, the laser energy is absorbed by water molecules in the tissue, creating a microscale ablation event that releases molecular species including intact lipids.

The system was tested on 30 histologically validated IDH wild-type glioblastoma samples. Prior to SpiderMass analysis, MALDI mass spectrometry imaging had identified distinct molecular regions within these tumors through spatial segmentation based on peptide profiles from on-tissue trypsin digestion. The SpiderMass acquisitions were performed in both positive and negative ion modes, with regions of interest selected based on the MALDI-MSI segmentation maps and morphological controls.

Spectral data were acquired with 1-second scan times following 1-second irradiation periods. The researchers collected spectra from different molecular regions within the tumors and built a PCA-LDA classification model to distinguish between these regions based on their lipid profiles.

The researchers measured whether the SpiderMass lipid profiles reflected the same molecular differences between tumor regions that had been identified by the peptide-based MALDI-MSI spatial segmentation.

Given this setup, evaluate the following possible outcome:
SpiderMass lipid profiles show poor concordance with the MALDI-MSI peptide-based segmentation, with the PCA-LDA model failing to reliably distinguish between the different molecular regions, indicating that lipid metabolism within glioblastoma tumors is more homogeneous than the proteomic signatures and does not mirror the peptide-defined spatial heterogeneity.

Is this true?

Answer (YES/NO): NO